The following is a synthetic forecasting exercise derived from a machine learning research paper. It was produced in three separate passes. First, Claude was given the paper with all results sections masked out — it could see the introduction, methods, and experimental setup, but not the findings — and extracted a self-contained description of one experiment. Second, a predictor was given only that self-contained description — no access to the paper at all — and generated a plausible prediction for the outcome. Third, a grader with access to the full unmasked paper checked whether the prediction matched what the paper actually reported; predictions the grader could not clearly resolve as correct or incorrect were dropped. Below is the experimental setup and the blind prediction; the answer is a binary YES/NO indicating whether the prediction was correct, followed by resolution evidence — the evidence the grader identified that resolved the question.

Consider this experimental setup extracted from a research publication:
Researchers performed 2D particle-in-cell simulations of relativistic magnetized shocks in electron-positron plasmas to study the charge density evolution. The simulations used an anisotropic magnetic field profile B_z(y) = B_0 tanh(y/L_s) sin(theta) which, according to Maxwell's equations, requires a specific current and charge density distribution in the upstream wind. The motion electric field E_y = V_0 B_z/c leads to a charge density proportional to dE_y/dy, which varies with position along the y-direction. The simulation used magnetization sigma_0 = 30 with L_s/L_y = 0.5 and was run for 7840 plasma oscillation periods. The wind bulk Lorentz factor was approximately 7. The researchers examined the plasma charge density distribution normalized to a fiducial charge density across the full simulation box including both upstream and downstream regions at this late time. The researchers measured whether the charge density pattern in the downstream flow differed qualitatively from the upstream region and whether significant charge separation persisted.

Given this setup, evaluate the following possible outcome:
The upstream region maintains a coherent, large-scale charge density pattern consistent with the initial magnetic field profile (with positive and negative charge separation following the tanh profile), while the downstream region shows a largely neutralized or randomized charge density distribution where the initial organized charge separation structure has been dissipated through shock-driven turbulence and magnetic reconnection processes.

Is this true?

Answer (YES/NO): NO